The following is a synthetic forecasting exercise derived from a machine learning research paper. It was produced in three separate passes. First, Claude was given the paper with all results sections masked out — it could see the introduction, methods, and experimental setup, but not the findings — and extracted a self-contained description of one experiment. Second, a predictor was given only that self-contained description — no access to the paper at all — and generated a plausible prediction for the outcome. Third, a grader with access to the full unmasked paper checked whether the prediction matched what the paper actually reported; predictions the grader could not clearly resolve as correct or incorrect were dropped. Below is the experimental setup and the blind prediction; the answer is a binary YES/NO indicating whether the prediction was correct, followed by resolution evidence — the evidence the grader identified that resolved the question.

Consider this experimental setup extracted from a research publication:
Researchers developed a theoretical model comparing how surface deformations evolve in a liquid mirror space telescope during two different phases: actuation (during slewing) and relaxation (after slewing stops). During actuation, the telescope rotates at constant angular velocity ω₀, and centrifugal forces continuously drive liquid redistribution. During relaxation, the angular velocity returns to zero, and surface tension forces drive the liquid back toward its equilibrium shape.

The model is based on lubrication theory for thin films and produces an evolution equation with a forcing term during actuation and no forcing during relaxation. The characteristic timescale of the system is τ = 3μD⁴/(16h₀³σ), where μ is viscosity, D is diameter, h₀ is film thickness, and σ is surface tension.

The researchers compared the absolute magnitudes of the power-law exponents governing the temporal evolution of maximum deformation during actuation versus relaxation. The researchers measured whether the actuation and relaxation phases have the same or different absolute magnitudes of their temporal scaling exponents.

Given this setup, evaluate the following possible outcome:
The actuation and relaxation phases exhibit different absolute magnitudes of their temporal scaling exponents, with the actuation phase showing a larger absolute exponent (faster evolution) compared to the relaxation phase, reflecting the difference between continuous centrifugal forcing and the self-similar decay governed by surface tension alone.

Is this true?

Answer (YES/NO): YES